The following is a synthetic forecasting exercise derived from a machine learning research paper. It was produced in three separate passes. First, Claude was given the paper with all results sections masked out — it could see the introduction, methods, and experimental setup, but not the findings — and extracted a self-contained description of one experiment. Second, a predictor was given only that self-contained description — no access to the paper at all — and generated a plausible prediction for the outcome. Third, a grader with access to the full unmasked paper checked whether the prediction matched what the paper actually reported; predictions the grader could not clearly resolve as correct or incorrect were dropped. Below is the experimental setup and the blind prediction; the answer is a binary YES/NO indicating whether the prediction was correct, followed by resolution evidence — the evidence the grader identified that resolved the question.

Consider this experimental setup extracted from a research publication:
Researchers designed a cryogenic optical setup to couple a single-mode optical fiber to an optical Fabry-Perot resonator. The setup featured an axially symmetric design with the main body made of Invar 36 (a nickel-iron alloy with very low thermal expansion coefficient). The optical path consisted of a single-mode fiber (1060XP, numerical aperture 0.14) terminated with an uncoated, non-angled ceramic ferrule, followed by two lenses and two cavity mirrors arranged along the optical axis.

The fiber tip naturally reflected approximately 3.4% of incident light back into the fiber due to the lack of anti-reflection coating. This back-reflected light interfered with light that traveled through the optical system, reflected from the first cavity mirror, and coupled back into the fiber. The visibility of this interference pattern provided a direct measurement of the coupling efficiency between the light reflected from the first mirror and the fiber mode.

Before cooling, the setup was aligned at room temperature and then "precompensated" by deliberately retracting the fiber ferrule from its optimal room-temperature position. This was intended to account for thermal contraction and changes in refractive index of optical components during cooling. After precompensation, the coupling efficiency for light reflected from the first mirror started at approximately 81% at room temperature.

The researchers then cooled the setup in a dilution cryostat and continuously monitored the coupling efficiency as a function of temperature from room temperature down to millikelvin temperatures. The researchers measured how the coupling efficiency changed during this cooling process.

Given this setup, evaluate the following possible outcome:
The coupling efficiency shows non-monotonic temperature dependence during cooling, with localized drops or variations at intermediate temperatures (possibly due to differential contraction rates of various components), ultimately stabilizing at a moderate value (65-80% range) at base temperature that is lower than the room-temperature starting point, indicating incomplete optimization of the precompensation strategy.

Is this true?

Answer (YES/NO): NO